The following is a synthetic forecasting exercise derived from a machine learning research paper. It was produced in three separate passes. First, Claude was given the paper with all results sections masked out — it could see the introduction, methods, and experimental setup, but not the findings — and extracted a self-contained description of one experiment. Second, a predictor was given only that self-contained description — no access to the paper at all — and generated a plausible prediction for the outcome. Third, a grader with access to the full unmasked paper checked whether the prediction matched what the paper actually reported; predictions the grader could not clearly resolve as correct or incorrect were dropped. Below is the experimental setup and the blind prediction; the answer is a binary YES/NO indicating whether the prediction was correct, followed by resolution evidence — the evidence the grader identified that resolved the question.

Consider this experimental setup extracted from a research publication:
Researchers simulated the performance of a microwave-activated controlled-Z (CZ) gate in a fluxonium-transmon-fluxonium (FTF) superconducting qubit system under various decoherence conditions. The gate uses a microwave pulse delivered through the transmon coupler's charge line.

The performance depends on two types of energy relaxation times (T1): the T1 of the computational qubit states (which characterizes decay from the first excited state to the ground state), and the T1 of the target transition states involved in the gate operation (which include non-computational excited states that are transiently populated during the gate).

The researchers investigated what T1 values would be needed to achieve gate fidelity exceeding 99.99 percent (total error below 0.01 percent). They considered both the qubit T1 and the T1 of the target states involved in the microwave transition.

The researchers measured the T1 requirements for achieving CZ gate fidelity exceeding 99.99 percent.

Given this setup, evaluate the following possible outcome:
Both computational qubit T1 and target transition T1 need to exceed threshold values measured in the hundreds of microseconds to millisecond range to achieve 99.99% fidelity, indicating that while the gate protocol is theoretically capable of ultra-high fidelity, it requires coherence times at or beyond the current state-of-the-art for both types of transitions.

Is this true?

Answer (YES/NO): NO